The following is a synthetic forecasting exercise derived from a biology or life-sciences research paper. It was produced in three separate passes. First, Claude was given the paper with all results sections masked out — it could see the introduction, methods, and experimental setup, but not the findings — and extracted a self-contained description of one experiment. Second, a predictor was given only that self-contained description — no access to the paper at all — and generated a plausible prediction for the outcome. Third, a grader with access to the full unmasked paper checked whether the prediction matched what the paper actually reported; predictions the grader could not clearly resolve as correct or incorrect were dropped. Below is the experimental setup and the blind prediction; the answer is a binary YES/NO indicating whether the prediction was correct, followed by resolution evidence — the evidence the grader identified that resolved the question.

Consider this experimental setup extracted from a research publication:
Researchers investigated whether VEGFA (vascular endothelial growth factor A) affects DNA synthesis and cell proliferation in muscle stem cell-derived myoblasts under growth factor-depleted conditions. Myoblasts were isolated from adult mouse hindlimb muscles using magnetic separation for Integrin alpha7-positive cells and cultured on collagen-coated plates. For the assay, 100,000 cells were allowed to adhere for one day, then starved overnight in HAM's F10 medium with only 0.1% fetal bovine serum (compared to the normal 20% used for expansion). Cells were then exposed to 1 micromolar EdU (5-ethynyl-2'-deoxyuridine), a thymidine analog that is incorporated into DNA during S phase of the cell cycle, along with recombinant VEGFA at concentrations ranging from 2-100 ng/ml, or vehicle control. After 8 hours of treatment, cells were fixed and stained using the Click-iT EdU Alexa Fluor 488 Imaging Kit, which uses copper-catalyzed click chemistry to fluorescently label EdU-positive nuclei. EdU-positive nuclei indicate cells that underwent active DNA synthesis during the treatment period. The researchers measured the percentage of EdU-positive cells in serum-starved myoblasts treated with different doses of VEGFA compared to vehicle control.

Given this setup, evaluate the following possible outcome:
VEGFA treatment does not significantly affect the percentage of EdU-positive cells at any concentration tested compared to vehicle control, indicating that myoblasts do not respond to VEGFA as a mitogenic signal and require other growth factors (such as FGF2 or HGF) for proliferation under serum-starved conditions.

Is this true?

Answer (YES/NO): NO